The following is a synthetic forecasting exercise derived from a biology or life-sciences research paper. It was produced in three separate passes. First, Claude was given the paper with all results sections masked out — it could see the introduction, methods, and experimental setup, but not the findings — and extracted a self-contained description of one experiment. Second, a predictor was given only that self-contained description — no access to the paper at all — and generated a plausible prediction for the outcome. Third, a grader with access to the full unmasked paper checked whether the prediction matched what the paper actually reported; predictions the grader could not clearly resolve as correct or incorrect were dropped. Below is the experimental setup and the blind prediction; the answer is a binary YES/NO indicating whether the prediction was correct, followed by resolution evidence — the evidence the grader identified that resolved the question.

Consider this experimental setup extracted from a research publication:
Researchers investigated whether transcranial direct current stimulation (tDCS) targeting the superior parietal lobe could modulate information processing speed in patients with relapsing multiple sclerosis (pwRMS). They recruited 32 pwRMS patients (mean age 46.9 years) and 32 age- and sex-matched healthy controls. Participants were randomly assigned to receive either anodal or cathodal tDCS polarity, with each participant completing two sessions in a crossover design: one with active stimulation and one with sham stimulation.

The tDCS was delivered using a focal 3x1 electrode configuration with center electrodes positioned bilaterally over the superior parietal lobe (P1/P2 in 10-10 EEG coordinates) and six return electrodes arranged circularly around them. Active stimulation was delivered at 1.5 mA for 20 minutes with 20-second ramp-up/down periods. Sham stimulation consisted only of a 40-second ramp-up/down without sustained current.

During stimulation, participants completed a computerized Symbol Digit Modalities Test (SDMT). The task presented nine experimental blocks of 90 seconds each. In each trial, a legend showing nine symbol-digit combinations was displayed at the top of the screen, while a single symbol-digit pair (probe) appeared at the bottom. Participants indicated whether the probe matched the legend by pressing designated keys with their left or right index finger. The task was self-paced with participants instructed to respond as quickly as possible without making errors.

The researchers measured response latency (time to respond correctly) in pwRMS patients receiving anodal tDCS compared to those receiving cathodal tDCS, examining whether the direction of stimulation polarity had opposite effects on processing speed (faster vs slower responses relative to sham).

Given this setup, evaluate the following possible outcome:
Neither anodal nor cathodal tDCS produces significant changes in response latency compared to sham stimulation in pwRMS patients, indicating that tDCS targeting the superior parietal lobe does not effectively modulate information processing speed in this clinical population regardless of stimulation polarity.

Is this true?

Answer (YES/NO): NO